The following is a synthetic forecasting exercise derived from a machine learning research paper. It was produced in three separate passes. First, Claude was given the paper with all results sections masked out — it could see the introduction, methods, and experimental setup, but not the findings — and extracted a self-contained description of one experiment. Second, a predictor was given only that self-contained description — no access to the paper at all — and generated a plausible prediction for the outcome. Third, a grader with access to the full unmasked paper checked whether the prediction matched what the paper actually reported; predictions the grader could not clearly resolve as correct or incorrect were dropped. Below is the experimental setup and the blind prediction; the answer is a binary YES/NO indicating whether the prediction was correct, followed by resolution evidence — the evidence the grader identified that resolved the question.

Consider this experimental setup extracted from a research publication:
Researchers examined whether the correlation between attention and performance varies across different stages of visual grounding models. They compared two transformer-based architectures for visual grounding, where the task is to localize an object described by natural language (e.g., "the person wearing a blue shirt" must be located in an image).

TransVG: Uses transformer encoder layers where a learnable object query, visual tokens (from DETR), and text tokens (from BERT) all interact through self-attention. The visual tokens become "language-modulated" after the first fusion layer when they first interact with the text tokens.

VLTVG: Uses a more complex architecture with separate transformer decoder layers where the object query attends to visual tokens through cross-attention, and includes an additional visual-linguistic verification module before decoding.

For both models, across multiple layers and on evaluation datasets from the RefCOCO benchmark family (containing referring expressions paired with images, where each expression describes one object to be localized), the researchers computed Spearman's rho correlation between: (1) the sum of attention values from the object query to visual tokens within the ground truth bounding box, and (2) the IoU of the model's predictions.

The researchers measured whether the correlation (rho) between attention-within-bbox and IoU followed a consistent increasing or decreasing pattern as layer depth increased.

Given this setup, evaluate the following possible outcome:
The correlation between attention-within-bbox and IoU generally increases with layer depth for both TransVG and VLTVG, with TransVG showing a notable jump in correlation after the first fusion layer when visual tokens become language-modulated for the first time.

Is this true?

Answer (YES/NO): NO